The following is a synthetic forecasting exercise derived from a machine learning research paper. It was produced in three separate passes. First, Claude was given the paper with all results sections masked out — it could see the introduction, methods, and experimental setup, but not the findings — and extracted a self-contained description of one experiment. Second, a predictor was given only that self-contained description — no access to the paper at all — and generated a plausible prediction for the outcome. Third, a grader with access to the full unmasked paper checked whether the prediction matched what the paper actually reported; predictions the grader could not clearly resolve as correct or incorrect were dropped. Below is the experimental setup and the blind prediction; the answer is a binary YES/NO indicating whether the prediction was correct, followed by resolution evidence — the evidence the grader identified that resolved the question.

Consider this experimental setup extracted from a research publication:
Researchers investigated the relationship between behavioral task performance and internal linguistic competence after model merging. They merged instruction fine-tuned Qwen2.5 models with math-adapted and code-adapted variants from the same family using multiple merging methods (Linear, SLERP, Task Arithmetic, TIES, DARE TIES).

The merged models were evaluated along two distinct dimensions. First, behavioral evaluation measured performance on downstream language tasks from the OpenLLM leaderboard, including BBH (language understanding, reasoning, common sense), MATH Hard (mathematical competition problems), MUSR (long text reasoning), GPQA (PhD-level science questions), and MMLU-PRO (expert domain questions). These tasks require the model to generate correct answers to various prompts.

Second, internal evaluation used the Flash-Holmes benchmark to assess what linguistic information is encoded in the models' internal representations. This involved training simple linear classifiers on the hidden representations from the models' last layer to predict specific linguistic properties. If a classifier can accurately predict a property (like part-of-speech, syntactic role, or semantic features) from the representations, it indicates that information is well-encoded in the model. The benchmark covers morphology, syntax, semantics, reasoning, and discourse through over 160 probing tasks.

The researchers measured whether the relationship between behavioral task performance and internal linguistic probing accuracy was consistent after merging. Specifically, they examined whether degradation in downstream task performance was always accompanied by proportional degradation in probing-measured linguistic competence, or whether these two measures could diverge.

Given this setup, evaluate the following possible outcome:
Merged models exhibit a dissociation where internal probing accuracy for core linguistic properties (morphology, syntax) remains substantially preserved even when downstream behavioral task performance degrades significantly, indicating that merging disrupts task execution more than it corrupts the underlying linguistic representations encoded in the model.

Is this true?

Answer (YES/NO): YES